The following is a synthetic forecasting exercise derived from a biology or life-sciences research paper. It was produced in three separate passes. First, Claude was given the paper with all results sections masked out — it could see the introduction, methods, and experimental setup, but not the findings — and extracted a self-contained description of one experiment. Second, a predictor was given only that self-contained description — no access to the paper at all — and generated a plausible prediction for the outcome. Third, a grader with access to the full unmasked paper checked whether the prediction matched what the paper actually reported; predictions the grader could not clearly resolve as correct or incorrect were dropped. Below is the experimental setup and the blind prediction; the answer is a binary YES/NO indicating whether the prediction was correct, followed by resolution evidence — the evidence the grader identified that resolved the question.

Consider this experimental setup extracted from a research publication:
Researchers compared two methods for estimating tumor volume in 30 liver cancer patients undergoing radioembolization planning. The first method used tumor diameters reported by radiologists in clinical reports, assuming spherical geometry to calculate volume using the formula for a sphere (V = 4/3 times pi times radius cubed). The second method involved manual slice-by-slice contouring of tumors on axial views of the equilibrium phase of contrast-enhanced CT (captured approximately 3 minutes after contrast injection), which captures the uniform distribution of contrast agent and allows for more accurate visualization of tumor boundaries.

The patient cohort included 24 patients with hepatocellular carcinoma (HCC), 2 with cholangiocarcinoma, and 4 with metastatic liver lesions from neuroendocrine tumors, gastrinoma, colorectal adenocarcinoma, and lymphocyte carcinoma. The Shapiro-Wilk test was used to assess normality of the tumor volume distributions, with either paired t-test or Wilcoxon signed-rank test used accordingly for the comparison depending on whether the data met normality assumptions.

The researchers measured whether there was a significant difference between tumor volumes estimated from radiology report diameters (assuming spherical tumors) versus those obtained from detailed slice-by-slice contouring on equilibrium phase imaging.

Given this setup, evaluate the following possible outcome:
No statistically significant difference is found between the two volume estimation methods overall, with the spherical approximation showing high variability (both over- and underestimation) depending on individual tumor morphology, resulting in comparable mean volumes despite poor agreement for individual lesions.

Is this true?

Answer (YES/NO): NO